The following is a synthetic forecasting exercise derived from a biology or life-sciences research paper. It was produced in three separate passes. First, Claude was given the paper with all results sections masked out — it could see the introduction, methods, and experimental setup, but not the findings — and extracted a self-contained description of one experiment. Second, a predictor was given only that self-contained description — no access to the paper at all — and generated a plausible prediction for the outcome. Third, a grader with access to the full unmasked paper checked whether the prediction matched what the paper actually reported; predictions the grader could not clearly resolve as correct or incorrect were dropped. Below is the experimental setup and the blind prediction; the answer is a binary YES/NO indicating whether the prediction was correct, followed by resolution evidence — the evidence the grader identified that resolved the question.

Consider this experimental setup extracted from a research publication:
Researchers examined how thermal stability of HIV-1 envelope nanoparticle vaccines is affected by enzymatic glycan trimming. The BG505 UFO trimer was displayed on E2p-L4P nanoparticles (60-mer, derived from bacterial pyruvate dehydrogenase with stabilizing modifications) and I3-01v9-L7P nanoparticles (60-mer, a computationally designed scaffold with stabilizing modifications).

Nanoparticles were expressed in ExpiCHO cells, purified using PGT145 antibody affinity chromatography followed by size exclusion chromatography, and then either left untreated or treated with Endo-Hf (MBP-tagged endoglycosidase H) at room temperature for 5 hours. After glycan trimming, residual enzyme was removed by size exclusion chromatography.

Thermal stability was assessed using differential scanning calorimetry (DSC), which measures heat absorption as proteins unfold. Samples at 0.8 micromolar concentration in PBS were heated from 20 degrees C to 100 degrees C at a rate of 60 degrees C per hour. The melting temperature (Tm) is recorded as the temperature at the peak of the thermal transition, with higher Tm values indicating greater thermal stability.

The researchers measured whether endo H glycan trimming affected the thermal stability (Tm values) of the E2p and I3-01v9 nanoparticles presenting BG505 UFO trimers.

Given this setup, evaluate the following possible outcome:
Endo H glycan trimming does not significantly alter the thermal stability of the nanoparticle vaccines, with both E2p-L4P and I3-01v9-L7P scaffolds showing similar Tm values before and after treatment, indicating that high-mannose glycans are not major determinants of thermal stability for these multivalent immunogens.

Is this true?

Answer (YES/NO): YES